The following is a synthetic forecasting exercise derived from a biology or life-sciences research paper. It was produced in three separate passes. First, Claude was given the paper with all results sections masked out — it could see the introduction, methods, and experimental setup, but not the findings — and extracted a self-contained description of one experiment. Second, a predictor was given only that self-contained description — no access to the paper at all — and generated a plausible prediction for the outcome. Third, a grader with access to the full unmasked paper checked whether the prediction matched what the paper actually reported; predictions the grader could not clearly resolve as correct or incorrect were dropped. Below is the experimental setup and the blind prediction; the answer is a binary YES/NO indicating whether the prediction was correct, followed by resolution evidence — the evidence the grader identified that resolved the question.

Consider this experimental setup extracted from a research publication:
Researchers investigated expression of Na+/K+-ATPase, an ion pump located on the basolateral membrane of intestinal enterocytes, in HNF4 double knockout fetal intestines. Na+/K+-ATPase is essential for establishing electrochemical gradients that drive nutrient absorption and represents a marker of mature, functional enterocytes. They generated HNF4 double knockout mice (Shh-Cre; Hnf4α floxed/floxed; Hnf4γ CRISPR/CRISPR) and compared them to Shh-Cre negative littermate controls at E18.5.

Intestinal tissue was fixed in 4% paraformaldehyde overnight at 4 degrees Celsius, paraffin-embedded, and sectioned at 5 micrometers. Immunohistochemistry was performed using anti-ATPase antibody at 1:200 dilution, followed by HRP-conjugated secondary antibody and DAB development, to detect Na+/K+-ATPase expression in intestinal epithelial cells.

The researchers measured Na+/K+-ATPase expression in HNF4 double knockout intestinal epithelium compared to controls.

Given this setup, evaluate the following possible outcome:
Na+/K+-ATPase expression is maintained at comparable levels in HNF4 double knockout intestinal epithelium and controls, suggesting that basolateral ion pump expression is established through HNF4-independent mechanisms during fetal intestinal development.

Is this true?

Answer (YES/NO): NO